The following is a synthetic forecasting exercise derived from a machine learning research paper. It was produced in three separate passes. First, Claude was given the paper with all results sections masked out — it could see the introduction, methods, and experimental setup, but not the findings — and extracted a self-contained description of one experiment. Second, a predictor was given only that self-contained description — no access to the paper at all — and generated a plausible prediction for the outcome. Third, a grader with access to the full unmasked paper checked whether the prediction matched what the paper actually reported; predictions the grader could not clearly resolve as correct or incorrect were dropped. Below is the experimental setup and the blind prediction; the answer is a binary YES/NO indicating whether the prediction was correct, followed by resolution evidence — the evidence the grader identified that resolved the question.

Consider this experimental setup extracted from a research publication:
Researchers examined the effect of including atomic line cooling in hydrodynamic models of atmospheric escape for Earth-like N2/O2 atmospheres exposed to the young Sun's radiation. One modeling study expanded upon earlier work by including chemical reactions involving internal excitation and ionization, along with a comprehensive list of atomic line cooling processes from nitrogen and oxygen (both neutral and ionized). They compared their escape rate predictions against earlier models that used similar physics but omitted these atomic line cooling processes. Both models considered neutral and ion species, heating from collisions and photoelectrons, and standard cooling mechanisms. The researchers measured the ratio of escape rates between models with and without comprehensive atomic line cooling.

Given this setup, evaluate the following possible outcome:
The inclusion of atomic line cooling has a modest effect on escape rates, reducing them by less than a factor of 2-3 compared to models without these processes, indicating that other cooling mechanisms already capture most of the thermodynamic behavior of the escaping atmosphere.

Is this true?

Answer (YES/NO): NO